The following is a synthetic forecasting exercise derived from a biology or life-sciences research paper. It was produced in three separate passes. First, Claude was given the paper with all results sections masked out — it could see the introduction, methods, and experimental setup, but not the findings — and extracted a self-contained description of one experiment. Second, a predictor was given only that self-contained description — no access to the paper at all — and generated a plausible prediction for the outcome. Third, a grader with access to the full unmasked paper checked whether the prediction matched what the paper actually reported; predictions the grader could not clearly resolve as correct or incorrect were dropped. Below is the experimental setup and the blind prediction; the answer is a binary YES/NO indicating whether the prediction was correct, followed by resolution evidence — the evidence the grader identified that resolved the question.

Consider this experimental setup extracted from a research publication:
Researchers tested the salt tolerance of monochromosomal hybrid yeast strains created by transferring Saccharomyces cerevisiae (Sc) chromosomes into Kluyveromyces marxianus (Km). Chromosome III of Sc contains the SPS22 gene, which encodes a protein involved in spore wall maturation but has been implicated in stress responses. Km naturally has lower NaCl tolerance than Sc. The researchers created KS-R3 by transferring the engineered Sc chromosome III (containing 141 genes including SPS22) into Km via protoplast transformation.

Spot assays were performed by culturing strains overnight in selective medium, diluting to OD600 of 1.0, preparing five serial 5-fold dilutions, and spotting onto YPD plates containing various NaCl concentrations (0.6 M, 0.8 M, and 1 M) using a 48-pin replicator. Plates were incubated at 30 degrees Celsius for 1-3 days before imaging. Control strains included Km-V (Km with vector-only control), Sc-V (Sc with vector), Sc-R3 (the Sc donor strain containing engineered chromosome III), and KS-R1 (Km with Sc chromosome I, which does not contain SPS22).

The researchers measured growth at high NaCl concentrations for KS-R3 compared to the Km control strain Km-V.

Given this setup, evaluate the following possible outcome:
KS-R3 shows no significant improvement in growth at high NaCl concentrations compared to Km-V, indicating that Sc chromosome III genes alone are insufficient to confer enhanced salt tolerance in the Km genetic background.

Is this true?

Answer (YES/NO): NO